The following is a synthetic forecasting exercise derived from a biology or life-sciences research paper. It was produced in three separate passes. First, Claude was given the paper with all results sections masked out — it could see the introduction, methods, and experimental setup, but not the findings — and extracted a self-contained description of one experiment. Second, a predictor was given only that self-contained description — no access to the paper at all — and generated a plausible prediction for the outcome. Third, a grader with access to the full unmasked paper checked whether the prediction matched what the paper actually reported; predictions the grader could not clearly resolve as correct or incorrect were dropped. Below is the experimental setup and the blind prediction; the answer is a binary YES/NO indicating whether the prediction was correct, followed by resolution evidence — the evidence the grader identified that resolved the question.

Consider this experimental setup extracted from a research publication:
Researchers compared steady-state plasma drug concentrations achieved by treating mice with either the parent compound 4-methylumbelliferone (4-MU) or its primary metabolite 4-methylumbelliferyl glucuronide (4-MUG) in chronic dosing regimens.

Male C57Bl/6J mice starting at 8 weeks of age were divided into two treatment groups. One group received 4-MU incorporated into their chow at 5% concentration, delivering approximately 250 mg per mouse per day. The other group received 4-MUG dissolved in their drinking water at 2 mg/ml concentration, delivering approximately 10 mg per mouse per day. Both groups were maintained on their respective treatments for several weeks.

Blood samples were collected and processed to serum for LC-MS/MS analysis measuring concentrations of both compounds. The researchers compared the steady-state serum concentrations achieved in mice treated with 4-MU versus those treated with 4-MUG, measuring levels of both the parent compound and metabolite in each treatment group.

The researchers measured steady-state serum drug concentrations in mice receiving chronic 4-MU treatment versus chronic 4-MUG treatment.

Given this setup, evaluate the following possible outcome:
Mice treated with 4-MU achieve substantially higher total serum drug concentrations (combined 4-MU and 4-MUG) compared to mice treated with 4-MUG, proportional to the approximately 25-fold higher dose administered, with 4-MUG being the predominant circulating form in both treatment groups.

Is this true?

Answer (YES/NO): NO